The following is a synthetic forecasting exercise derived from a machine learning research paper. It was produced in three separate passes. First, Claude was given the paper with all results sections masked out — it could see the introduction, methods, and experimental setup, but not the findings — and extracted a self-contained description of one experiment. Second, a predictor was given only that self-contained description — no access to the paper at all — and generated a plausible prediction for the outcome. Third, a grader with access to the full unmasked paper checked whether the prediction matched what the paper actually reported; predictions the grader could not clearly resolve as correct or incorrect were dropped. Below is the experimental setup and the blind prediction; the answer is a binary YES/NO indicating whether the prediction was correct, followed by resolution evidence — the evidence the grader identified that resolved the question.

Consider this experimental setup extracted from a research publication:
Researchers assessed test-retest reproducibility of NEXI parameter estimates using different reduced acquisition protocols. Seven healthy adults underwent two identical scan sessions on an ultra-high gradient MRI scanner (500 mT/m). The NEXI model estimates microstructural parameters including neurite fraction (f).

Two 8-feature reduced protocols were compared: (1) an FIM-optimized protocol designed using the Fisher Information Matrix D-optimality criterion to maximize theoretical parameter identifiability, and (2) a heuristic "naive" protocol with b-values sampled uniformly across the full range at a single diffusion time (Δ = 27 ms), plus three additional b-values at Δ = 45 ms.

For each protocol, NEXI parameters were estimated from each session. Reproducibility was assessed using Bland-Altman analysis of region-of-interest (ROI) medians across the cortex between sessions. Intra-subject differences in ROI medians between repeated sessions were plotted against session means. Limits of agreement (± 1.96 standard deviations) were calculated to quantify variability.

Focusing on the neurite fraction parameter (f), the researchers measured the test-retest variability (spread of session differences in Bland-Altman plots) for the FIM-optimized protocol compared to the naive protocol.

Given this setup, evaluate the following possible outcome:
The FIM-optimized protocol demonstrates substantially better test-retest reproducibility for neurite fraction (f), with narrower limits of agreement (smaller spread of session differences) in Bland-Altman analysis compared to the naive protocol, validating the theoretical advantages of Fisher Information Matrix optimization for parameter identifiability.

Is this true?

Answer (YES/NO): NO